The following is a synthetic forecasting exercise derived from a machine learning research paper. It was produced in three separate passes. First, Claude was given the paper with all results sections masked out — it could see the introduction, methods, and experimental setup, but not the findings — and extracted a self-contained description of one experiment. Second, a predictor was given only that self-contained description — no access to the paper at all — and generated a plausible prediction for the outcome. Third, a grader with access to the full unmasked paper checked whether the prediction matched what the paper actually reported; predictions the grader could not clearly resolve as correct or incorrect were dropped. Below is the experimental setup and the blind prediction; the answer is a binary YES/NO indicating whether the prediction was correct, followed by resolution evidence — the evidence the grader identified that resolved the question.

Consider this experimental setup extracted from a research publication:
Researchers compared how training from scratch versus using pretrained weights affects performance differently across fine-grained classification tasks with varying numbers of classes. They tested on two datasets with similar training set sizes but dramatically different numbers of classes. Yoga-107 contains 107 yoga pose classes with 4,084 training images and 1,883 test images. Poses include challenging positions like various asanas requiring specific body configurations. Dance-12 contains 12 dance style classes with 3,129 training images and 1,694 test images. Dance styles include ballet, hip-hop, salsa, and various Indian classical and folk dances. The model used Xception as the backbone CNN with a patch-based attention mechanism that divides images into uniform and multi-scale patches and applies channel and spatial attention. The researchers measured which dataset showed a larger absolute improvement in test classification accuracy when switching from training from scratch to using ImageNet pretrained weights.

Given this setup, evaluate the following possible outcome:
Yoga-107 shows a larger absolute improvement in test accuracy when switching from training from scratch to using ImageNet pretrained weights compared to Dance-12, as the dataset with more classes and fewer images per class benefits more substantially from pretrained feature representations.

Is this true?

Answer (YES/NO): NO